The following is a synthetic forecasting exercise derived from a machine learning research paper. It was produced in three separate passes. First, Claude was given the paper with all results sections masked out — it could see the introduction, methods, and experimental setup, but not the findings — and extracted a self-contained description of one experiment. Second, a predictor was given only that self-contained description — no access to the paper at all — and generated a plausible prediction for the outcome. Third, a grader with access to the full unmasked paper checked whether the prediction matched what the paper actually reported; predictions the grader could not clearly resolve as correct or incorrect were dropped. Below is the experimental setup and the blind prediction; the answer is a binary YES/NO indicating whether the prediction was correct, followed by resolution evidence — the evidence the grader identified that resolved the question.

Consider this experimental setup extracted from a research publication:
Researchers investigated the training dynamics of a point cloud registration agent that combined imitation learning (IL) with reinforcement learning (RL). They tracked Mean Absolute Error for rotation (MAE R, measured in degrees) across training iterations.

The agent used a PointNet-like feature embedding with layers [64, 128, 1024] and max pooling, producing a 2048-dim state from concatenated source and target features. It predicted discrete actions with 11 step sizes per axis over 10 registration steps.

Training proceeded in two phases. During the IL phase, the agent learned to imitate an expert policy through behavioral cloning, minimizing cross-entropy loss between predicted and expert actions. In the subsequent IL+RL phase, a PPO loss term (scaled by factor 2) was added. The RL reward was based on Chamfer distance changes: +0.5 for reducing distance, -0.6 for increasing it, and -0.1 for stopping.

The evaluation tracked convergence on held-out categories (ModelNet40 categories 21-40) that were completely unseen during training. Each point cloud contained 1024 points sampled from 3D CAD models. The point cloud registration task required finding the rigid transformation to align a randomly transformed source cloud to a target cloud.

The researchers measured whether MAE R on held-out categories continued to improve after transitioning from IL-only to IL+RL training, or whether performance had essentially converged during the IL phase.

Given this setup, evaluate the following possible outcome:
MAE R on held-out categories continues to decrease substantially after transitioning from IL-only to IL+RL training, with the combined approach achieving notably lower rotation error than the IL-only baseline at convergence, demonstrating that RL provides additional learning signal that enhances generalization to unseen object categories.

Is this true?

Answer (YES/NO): NO